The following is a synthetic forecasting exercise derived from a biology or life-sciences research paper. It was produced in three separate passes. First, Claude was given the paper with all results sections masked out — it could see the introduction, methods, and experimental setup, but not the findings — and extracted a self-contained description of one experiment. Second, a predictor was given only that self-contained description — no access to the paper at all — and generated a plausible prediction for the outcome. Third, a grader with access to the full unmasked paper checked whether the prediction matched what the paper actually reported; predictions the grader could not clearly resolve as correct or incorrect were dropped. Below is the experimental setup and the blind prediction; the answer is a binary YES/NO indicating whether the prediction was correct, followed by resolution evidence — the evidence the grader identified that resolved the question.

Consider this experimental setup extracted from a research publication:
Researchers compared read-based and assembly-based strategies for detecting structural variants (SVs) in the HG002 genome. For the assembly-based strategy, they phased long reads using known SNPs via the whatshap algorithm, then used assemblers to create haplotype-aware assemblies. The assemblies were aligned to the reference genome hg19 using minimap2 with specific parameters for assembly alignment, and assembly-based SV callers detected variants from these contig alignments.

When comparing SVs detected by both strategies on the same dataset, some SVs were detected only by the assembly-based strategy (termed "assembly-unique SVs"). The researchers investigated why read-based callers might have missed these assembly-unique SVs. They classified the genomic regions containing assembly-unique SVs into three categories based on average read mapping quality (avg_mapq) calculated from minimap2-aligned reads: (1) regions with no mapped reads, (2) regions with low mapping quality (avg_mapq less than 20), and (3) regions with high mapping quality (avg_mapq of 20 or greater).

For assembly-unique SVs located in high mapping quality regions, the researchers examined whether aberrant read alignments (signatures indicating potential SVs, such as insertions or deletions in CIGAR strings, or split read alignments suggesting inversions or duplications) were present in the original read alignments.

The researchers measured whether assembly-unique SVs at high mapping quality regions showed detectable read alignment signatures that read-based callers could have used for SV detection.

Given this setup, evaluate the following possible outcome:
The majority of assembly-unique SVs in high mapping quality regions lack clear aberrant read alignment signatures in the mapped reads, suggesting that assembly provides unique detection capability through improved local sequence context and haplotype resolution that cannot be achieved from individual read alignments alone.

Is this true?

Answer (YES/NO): NO